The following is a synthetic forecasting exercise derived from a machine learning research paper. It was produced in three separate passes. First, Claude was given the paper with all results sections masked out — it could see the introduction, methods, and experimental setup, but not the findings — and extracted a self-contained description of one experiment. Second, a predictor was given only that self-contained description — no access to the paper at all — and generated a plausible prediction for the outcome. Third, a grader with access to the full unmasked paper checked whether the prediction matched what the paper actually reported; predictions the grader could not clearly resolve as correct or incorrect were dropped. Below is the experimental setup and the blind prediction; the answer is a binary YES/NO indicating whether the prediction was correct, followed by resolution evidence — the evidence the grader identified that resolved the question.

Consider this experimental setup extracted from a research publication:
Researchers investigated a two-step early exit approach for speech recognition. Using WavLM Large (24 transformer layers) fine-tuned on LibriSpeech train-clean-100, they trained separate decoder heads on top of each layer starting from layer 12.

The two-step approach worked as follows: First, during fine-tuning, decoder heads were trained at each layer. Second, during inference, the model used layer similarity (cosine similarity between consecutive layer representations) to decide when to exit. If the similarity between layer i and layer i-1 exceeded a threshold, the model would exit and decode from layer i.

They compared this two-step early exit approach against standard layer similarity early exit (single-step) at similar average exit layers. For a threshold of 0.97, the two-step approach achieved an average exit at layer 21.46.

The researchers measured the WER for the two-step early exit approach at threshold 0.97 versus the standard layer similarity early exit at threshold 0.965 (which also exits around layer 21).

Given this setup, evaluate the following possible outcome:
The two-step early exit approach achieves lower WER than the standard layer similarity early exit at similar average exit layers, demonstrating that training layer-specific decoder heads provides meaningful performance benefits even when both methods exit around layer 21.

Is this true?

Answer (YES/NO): YES